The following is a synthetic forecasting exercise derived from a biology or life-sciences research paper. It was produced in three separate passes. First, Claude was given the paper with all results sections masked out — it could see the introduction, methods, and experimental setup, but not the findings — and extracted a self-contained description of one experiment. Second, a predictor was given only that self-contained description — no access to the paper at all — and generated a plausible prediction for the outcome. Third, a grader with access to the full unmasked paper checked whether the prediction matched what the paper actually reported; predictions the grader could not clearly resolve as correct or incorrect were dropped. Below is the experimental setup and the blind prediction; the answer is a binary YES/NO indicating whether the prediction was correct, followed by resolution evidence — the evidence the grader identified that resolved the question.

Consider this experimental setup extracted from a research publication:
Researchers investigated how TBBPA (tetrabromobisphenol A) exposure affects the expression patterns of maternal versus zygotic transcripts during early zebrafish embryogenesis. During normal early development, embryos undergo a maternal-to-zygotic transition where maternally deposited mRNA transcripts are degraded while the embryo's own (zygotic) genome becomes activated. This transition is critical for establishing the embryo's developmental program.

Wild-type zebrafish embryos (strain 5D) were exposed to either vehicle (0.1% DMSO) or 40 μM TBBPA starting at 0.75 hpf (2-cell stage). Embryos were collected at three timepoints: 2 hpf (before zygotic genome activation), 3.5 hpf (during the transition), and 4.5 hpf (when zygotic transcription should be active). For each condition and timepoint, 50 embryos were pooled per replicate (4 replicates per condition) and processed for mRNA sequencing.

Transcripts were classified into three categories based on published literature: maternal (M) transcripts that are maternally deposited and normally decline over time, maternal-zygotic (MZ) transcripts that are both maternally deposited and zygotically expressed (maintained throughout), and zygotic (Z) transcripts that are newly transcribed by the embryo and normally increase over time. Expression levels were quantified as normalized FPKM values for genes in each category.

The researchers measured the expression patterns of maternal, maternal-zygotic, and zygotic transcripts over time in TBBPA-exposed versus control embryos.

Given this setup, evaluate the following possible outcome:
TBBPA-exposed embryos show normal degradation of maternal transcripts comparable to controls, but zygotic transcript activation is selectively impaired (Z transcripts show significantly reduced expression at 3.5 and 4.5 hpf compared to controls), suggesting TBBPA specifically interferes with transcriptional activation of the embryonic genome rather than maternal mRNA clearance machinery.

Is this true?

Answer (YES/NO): NO